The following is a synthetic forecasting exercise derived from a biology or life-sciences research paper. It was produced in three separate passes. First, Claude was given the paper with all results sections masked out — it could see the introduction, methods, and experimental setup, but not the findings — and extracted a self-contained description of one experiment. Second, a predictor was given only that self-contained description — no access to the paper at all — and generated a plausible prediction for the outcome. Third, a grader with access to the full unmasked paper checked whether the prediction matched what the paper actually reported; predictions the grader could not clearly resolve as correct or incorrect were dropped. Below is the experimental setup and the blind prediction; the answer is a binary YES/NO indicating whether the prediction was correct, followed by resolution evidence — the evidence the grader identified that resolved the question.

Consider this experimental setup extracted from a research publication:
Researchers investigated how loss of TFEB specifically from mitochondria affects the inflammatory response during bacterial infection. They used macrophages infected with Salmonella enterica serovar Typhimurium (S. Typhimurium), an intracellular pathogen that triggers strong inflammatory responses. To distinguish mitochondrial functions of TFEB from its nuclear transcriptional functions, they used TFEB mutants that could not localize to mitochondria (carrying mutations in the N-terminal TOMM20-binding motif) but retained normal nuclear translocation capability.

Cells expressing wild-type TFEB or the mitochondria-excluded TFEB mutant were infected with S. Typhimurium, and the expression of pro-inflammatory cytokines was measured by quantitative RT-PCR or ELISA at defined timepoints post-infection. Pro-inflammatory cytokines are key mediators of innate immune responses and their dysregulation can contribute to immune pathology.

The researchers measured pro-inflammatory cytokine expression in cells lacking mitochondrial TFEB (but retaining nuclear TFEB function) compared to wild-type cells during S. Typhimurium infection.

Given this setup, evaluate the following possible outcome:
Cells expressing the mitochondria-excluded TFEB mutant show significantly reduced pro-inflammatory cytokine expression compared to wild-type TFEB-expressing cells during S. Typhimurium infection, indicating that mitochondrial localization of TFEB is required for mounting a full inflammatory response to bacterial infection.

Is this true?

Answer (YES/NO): NO